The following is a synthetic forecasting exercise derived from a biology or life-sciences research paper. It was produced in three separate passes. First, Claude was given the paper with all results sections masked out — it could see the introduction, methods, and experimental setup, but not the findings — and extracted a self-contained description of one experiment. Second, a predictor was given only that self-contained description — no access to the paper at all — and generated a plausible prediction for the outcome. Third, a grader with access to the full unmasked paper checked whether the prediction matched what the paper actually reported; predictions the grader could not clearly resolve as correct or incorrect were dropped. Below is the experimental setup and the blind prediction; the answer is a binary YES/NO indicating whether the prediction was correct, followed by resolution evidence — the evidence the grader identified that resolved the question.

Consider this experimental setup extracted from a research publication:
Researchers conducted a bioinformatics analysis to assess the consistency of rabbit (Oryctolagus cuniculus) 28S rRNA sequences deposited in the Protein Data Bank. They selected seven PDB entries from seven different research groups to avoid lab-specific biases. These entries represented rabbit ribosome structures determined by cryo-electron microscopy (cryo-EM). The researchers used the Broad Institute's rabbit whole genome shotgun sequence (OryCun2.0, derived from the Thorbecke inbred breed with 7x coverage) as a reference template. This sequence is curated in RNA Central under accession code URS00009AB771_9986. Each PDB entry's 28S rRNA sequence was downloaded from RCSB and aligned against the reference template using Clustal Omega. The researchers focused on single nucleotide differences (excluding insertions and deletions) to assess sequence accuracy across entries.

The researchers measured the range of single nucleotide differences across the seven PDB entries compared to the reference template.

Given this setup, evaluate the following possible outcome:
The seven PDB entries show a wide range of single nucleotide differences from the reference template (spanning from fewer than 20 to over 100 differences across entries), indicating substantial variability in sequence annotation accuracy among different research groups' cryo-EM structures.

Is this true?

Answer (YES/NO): NO